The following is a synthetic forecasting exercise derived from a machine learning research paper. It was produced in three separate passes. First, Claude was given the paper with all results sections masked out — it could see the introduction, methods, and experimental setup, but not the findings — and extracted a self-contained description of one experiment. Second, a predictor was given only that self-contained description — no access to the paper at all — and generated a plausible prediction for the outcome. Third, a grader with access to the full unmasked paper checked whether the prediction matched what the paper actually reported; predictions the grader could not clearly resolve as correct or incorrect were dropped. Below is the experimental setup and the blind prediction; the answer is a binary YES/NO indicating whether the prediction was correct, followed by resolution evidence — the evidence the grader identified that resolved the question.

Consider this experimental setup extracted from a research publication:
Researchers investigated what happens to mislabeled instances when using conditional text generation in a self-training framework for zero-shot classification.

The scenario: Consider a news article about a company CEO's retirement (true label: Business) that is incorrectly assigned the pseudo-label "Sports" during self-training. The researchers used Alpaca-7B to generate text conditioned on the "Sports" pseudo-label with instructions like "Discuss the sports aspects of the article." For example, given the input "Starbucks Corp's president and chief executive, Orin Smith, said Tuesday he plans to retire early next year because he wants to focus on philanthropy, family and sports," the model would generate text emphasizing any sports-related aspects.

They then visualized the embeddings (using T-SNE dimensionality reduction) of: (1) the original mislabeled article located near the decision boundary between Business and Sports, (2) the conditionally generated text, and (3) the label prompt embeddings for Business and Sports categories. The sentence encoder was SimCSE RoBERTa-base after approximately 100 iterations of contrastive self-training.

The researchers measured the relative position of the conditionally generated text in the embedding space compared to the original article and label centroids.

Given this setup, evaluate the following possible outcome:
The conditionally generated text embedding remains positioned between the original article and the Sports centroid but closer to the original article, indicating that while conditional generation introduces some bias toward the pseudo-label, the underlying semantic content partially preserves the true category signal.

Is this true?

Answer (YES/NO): NO